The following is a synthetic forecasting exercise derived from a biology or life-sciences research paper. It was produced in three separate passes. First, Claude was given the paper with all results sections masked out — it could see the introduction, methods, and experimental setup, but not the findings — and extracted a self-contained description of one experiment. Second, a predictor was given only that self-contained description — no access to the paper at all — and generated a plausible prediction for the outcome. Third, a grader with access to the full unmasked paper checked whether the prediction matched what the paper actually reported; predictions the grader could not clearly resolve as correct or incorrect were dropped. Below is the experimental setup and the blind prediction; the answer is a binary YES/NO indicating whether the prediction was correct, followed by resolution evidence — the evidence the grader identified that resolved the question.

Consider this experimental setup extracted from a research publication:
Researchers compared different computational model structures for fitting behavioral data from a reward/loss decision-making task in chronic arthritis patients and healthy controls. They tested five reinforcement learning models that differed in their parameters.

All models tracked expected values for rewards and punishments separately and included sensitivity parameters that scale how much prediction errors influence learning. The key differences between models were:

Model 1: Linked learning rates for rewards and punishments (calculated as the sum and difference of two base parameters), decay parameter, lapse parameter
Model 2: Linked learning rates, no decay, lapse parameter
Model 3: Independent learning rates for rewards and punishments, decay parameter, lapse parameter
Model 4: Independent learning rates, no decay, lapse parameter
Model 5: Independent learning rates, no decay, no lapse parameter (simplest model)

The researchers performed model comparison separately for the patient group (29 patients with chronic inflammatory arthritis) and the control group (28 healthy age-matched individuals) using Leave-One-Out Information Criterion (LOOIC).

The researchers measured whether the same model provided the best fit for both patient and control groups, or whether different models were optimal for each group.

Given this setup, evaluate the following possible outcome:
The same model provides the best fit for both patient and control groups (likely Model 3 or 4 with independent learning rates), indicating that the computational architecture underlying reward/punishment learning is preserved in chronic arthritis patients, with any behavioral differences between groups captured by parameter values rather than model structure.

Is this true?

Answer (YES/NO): NO